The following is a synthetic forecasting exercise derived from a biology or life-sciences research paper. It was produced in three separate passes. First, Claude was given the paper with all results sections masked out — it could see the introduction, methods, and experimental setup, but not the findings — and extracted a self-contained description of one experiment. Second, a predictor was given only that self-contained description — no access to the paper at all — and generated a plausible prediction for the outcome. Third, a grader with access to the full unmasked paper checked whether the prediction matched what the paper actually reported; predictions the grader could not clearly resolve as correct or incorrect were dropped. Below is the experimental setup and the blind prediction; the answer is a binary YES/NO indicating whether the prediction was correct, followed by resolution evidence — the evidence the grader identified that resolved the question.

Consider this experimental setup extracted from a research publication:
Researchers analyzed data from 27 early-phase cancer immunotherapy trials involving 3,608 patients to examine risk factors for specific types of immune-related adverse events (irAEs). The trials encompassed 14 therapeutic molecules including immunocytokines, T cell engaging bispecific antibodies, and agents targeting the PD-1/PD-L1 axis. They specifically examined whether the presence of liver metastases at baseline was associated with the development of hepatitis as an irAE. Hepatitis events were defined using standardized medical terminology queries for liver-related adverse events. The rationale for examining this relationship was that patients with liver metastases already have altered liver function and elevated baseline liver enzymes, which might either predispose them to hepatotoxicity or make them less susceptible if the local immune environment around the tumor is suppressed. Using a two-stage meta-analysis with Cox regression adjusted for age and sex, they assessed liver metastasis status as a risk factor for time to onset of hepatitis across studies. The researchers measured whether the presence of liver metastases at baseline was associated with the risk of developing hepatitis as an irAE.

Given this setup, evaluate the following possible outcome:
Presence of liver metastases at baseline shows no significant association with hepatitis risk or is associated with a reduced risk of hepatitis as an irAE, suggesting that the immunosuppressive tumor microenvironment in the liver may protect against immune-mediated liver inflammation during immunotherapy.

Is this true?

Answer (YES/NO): NO